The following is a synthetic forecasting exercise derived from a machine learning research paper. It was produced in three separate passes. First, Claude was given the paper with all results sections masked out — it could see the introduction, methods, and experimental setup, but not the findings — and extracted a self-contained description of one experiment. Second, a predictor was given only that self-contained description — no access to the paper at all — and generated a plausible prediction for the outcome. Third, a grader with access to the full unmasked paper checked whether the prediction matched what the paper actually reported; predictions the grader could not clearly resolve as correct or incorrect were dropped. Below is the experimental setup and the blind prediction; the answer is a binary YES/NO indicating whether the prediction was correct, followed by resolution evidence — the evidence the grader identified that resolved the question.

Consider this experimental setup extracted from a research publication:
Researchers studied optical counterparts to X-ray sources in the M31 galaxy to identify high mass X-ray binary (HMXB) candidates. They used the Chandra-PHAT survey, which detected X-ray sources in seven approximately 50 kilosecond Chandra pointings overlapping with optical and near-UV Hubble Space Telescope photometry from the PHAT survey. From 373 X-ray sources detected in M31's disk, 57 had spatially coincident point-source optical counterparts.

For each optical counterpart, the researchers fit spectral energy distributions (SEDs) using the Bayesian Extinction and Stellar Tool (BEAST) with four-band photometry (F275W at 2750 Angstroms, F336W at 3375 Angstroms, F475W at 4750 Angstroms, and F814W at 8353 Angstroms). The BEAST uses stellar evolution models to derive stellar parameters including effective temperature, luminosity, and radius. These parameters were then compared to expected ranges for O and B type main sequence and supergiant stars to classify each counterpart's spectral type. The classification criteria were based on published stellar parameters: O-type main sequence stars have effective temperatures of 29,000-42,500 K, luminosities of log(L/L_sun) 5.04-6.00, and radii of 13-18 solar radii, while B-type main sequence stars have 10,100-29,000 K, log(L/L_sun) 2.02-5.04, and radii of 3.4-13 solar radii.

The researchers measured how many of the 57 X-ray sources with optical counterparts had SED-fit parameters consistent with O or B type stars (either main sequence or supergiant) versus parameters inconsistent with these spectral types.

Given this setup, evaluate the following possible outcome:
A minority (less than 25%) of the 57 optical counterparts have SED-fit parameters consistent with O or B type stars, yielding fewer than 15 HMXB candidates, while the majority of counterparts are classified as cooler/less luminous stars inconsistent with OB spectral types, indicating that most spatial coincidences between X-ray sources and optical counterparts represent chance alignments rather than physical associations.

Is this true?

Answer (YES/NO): NO